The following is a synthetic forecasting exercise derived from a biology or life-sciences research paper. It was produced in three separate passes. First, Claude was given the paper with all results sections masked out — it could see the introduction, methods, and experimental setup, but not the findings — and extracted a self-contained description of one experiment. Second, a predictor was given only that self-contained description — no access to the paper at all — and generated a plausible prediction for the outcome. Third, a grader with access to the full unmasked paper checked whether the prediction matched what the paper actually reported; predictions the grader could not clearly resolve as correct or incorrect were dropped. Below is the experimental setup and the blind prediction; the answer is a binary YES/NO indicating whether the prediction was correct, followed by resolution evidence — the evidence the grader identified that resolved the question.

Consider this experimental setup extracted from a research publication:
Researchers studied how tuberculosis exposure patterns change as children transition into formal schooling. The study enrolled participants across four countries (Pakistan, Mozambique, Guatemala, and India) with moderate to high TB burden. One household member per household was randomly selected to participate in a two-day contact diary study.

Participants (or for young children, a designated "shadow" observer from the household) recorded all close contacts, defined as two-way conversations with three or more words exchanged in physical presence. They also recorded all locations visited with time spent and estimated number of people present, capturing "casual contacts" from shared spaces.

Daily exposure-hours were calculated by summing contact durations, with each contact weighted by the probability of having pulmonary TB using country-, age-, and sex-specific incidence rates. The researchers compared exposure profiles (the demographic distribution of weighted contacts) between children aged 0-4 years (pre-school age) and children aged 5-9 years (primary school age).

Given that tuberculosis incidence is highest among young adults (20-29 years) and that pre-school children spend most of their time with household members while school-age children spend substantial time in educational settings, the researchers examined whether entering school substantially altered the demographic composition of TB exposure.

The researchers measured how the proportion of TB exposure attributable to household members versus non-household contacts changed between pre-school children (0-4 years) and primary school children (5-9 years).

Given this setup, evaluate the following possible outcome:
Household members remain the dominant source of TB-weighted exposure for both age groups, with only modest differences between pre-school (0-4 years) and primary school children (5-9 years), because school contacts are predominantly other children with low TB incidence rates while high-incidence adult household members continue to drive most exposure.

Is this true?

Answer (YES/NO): NO